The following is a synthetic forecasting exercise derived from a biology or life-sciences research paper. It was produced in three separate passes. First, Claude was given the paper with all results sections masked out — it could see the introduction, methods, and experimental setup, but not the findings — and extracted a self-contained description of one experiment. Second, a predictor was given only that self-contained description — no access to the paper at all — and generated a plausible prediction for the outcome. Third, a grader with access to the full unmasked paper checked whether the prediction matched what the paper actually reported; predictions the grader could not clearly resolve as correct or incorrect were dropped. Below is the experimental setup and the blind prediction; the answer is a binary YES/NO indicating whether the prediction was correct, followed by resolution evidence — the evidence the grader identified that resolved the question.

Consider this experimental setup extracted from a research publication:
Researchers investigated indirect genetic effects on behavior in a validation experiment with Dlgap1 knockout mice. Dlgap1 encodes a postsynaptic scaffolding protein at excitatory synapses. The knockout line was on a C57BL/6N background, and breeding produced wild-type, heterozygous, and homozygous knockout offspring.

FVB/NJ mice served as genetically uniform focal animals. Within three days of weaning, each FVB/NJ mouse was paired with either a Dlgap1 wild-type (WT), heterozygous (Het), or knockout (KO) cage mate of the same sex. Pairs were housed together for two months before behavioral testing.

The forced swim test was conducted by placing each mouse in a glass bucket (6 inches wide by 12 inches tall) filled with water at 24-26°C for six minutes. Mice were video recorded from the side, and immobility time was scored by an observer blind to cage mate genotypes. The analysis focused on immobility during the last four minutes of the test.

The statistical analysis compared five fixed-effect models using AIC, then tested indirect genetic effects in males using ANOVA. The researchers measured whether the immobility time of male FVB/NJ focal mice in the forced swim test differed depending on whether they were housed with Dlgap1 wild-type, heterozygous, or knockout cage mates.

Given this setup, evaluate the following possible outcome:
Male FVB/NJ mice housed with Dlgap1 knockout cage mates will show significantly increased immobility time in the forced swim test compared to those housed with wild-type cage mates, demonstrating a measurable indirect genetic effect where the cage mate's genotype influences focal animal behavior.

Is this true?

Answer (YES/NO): NO